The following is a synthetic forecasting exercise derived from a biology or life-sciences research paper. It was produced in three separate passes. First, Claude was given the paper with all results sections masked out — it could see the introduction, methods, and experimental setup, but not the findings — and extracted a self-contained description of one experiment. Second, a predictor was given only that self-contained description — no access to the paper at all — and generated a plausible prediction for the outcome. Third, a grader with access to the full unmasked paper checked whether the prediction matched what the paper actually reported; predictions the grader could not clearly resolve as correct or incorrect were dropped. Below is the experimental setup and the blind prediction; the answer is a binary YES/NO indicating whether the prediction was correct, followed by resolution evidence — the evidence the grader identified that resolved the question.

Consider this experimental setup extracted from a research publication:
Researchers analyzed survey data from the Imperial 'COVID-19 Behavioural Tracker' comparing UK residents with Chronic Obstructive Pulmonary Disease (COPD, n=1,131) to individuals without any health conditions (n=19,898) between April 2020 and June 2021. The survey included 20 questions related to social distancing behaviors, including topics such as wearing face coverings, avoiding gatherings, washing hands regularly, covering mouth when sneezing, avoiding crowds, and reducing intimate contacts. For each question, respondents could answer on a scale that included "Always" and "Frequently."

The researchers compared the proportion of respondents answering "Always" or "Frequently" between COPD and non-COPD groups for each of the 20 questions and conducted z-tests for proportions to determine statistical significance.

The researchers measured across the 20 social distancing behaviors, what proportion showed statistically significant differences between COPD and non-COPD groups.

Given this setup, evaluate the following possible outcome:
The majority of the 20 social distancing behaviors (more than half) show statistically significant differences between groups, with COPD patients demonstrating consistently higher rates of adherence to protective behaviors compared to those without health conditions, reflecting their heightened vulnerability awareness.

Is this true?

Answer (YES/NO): YES